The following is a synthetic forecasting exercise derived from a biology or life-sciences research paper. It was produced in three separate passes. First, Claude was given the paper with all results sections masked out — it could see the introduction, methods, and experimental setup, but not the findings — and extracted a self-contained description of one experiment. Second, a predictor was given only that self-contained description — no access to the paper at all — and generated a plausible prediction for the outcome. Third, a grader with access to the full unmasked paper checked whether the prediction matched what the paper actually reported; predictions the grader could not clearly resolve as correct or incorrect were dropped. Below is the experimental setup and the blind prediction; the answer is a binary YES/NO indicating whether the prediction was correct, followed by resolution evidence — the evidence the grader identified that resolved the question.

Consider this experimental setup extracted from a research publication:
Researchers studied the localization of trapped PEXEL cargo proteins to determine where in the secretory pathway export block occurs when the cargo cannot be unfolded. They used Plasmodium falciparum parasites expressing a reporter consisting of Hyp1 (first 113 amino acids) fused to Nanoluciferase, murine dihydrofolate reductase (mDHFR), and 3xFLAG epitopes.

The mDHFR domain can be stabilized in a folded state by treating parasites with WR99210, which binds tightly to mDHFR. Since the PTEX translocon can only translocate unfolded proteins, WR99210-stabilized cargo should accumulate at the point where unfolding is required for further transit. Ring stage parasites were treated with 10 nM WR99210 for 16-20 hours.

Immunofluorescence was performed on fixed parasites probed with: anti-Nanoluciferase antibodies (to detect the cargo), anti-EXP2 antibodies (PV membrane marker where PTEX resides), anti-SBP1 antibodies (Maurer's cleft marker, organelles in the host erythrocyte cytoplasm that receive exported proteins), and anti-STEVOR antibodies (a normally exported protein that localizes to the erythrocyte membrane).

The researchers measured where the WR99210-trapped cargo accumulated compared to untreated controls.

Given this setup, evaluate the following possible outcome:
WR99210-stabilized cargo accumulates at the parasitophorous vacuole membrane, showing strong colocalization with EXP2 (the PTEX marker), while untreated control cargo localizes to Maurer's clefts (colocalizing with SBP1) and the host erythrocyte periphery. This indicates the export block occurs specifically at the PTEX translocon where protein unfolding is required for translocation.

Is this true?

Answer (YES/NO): NO